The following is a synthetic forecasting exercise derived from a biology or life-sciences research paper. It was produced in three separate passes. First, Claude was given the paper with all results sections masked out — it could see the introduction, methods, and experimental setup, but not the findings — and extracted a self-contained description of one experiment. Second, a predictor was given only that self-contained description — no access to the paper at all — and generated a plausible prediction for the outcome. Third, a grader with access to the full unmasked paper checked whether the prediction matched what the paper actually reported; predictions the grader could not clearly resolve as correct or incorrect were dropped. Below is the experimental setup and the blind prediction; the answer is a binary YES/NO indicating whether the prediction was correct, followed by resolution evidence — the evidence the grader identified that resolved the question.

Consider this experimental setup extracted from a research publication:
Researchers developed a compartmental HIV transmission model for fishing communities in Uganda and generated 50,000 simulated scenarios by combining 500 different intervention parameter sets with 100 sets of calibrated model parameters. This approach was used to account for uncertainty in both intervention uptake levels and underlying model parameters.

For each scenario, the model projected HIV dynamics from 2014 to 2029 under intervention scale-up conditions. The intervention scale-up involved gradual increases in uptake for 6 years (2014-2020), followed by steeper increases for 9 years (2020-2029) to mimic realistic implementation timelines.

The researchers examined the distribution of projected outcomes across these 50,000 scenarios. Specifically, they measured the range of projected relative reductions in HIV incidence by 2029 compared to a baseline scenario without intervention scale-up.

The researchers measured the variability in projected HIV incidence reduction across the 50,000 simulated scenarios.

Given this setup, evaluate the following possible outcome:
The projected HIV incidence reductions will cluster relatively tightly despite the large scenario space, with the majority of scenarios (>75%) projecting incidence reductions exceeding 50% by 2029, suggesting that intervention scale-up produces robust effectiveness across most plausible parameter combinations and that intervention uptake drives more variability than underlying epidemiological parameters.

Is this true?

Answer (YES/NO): NO